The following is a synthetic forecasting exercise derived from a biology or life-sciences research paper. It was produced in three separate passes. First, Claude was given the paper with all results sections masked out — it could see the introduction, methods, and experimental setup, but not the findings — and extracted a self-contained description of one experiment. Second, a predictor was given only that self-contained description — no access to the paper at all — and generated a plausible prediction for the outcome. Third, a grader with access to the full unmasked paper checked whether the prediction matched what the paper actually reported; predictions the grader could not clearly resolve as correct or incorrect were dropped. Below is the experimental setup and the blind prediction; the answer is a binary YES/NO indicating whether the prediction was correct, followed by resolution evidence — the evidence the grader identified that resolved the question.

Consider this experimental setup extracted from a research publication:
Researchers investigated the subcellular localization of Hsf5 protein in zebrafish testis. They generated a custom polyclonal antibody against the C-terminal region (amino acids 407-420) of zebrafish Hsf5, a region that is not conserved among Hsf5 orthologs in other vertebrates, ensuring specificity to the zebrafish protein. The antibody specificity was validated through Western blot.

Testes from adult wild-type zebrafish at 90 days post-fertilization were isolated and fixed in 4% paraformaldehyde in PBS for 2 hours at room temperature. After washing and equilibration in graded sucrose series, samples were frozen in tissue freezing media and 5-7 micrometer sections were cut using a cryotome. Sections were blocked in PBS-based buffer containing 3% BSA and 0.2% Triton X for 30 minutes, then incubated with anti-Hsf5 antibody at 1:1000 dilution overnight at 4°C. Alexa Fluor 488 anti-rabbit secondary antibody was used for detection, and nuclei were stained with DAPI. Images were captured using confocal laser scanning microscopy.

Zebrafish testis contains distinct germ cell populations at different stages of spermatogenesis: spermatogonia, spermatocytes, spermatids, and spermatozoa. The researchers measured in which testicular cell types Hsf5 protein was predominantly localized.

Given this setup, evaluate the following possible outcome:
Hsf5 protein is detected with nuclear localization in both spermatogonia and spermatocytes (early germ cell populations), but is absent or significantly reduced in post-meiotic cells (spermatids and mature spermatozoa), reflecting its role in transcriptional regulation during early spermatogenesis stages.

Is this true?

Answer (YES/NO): NO